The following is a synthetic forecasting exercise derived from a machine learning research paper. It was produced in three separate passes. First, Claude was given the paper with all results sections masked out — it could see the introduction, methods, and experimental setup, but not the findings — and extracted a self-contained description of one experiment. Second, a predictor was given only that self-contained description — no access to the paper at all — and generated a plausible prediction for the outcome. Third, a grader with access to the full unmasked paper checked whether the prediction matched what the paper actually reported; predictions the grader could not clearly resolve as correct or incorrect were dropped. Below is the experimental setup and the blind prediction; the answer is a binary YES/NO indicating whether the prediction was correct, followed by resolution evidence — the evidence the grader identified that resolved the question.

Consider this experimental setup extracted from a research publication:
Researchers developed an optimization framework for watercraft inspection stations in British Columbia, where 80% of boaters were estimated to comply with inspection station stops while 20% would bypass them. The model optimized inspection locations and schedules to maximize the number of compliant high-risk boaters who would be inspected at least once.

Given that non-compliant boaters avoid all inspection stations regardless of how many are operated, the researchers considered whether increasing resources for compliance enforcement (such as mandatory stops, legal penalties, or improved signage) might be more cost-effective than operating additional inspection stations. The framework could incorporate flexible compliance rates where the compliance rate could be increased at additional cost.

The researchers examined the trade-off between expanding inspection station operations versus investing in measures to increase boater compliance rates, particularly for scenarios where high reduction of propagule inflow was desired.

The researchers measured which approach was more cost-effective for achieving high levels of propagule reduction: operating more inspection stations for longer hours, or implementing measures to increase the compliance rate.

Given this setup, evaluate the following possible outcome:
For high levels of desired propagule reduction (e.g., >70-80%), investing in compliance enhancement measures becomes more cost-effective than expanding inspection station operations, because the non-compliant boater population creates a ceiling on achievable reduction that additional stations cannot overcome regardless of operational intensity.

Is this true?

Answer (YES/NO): YES